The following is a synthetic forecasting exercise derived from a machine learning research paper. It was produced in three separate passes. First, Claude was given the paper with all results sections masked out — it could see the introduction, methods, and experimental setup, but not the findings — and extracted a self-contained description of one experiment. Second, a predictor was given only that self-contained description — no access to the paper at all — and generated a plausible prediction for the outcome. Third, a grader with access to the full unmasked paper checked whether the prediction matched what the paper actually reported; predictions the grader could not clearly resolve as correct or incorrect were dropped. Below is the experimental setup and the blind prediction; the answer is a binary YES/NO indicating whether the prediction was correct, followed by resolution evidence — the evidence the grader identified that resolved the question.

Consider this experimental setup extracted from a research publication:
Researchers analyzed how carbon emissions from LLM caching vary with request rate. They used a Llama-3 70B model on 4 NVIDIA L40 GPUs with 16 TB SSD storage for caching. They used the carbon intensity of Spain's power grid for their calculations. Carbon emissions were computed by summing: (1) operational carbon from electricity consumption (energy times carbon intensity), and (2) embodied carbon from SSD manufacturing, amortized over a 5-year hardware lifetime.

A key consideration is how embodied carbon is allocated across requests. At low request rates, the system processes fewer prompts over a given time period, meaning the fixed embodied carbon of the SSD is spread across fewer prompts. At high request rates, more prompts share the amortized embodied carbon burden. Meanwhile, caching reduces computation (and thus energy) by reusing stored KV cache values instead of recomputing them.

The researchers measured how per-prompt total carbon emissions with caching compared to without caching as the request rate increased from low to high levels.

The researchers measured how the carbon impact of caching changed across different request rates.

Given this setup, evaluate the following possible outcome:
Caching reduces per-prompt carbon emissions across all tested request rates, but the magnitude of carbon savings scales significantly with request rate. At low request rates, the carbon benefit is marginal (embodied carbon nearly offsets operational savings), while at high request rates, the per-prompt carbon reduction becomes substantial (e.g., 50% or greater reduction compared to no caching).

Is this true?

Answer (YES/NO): NO